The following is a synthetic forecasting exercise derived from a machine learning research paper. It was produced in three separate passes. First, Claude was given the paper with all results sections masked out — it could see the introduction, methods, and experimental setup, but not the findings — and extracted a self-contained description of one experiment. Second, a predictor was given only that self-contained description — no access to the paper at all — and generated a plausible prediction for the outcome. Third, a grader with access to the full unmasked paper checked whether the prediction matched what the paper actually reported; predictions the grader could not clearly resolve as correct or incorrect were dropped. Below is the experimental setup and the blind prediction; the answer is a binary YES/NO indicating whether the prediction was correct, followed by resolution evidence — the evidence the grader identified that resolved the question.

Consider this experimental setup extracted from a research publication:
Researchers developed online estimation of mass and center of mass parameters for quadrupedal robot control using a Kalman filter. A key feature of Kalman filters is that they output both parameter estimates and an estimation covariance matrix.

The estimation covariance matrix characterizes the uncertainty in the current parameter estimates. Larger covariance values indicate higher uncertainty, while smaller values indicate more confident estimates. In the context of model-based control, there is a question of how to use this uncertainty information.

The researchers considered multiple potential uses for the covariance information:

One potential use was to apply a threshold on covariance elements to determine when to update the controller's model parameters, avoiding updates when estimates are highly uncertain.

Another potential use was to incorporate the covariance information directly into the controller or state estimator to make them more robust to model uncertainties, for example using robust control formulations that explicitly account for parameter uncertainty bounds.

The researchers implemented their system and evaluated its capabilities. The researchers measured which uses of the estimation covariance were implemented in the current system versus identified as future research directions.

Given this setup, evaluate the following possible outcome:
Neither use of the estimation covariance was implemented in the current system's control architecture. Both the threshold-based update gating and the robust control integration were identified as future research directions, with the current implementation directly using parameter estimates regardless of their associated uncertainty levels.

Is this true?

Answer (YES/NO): NO